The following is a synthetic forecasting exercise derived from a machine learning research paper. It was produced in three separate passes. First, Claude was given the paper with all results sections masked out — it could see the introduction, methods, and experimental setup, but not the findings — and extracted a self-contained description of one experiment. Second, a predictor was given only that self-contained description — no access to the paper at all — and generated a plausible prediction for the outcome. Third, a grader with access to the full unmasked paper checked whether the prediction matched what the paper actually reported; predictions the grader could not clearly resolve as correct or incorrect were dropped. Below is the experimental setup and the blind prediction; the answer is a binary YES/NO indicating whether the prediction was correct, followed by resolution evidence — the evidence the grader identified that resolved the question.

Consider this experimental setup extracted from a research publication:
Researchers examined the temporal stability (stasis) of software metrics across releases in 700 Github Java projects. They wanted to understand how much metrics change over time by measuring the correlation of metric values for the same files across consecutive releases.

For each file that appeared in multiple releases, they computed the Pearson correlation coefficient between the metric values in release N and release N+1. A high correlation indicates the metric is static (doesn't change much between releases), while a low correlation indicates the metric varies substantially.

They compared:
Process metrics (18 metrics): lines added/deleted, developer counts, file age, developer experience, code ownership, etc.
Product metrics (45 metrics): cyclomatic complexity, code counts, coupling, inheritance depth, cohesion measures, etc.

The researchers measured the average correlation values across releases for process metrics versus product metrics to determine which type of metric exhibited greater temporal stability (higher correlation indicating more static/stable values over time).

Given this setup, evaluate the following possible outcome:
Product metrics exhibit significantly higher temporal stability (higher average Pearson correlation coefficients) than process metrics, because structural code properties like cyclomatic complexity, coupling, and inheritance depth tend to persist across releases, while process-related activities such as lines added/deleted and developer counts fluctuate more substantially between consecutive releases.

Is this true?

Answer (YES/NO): YES